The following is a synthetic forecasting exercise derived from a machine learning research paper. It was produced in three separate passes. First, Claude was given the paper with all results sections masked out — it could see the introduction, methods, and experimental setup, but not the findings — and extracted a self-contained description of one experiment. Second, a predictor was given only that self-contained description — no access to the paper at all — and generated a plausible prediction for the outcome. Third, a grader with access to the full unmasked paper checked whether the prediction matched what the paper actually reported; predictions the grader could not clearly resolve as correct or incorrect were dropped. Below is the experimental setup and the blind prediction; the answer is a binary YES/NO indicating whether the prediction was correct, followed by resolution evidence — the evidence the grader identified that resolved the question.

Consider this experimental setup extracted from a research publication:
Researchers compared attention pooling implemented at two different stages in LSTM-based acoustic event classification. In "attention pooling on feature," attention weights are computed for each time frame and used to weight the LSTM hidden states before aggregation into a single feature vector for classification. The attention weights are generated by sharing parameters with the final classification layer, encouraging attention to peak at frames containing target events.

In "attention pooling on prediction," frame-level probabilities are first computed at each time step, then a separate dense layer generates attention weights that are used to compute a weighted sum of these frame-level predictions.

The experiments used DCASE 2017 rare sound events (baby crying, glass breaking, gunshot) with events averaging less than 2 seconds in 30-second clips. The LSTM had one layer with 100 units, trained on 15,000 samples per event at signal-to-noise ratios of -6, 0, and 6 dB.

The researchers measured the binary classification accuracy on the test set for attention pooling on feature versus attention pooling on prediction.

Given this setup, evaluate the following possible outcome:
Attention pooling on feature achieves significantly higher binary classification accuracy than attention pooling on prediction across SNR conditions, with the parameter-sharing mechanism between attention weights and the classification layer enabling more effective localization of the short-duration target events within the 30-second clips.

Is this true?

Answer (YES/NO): NO